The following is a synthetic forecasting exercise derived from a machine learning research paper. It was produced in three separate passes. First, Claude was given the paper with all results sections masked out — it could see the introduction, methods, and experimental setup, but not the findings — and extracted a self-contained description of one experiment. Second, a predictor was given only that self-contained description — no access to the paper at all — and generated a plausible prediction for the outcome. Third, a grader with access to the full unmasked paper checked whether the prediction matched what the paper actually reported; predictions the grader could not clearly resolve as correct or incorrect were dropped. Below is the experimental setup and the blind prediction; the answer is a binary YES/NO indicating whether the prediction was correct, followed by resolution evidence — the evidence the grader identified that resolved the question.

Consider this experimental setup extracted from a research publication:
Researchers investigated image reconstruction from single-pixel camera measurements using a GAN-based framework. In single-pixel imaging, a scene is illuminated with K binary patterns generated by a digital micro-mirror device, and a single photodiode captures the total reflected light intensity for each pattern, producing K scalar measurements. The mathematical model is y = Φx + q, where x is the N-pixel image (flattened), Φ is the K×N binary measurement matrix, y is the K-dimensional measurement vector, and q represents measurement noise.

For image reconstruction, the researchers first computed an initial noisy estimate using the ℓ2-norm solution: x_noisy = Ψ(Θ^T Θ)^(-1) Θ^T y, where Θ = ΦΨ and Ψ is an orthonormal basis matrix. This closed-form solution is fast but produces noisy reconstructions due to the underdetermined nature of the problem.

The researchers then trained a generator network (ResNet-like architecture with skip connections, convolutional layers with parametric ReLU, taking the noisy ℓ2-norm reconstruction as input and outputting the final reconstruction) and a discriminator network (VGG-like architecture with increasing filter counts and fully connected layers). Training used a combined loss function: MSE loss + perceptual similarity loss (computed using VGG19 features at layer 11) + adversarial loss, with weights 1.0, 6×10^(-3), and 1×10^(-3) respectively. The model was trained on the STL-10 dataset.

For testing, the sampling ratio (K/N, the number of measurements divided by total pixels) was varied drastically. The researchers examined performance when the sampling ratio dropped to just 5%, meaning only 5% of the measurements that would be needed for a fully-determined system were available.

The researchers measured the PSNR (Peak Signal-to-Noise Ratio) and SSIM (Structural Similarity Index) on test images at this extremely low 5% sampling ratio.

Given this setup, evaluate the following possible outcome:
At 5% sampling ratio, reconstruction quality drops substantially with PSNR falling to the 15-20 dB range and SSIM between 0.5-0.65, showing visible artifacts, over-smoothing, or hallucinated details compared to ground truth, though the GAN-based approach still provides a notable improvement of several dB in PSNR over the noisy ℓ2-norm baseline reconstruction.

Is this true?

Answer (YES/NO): NO